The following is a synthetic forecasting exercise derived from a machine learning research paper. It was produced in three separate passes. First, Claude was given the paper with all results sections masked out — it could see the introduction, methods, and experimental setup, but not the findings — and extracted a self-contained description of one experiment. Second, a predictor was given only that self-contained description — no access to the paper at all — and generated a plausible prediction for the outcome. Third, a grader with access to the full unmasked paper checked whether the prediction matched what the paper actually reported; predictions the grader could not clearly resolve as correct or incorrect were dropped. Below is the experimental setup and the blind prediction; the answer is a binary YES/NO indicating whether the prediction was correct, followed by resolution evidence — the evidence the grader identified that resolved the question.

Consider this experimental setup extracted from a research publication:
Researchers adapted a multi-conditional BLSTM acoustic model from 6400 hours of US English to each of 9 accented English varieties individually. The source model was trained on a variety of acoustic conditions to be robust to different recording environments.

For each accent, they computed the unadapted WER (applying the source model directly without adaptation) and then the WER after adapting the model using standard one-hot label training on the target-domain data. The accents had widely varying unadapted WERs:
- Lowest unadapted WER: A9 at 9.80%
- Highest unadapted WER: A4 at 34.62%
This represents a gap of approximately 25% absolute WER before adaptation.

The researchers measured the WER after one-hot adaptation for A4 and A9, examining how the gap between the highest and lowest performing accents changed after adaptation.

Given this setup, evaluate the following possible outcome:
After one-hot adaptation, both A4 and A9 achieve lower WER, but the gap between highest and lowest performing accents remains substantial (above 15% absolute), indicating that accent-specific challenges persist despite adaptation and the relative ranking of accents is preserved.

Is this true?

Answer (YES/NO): NO